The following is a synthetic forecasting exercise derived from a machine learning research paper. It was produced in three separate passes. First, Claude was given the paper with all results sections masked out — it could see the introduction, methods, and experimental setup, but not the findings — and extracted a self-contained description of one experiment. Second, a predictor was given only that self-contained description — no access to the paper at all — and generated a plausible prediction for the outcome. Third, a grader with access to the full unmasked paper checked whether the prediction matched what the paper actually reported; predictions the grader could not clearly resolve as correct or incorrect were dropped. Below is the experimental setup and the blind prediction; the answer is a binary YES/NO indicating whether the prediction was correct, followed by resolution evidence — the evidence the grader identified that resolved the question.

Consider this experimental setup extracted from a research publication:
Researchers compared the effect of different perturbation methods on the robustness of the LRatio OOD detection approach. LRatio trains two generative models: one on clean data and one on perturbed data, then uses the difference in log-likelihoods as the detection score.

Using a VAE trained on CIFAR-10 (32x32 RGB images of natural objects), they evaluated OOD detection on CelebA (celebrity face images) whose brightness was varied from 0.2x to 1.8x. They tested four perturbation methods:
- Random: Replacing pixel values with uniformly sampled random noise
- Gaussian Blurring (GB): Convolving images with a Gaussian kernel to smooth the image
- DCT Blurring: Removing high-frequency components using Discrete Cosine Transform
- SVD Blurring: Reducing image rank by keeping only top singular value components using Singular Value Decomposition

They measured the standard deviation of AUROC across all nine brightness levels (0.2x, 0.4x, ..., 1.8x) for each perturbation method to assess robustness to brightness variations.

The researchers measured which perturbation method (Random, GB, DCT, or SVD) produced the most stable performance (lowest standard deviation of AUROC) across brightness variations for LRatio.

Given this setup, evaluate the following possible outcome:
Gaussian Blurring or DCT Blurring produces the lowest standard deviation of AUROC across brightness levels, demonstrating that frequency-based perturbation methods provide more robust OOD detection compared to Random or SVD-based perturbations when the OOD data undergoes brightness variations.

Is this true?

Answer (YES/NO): NO